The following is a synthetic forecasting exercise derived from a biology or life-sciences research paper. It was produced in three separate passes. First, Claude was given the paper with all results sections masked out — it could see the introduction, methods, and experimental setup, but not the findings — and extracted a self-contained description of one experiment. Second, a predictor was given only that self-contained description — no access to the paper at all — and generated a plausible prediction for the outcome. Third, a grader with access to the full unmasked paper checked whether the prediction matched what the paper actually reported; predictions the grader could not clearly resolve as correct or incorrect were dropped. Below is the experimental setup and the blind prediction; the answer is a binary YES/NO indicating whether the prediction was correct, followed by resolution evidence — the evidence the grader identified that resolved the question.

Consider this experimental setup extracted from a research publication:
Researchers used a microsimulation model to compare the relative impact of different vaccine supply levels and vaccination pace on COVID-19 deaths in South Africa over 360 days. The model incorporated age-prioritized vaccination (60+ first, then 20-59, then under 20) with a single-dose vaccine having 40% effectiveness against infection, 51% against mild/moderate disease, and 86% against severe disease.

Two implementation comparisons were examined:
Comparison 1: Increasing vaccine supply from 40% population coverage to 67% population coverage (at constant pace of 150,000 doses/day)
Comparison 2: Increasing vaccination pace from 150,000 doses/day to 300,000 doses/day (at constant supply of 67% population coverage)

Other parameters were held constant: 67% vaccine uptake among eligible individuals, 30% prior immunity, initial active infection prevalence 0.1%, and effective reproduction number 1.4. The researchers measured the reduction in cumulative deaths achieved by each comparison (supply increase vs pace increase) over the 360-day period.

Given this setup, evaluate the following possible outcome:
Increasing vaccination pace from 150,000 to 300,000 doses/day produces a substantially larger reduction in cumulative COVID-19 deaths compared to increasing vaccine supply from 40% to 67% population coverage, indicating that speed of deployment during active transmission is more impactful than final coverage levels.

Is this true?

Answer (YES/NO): YES